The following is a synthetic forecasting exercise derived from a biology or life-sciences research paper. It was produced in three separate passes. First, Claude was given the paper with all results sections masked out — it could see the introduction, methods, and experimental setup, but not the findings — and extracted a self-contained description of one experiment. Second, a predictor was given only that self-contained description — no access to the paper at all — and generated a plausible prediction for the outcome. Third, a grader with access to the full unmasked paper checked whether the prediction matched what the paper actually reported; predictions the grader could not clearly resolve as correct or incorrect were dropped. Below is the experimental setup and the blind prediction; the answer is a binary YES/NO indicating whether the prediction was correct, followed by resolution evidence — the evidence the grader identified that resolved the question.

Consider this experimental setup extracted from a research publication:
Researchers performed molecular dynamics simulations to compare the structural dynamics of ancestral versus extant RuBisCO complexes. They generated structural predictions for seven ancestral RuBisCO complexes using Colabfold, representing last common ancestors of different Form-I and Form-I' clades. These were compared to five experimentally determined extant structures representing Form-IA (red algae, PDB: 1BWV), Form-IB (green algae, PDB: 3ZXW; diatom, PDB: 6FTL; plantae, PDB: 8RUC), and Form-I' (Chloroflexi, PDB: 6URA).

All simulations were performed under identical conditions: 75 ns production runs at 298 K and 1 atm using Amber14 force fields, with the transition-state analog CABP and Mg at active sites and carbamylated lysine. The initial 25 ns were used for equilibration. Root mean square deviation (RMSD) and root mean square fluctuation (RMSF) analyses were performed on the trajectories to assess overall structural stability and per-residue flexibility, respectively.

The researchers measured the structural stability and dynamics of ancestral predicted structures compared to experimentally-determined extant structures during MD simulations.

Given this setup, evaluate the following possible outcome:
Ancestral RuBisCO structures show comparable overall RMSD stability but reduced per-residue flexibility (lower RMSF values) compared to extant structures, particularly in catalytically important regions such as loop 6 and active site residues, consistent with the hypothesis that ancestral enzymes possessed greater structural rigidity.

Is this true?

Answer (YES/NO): NO